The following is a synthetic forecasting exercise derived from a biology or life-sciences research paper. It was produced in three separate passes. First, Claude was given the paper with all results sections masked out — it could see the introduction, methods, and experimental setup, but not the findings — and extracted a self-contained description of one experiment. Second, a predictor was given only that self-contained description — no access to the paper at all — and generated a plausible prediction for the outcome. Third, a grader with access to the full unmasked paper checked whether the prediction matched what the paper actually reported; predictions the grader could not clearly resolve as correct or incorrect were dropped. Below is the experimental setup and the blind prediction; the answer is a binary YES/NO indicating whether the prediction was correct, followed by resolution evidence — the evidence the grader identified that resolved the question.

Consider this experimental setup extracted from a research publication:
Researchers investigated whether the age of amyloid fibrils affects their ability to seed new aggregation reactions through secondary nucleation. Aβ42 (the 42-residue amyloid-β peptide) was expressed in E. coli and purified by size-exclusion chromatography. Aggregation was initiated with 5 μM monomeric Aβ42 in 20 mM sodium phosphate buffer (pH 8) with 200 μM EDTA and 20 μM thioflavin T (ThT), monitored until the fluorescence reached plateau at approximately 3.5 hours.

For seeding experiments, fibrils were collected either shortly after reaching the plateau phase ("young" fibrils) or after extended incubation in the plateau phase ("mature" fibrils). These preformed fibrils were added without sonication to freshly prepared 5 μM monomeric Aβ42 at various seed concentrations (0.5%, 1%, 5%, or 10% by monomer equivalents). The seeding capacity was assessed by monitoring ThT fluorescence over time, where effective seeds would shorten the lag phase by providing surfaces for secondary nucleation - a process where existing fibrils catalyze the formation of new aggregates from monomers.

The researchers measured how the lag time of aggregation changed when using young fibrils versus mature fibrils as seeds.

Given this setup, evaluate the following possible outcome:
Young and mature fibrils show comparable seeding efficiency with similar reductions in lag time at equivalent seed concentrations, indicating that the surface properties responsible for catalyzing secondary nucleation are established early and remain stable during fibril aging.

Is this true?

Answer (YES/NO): NO